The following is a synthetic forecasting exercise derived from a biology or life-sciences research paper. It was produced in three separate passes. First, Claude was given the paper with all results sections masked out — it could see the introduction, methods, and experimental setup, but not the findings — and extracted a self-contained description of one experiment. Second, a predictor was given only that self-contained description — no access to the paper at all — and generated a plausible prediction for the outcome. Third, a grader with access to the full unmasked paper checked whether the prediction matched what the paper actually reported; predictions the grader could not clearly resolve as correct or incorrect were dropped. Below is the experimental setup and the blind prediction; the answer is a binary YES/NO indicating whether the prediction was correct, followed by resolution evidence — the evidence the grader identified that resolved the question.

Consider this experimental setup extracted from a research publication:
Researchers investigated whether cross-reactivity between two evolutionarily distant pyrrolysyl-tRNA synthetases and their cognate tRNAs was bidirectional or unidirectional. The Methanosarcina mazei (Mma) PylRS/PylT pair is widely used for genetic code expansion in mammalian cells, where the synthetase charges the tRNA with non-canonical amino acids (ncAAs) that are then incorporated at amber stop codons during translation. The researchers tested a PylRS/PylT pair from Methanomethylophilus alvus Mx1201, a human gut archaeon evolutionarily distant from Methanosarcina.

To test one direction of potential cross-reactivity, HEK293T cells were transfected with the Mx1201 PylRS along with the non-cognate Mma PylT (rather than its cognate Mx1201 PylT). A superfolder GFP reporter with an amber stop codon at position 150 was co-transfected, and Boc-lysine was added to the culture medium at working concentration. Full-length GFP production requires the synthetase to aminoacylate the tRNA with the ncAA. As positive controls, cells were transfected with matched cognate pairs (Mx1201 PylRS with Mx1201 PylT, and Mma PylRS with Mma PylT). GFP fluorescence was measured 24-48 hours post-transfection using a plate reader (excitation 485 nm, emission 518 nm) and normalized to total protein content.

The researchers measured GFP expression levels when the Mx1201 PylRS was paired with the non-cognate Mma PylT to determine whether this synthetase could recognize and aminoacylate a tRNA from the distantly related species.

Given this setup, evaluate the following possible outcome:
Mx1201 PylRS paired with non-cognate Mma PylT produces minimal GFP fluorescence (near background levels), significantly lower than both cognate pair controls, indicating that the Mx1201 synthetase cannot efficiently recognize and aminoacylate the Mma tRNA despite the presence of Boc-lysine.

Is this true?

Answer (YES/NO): YES